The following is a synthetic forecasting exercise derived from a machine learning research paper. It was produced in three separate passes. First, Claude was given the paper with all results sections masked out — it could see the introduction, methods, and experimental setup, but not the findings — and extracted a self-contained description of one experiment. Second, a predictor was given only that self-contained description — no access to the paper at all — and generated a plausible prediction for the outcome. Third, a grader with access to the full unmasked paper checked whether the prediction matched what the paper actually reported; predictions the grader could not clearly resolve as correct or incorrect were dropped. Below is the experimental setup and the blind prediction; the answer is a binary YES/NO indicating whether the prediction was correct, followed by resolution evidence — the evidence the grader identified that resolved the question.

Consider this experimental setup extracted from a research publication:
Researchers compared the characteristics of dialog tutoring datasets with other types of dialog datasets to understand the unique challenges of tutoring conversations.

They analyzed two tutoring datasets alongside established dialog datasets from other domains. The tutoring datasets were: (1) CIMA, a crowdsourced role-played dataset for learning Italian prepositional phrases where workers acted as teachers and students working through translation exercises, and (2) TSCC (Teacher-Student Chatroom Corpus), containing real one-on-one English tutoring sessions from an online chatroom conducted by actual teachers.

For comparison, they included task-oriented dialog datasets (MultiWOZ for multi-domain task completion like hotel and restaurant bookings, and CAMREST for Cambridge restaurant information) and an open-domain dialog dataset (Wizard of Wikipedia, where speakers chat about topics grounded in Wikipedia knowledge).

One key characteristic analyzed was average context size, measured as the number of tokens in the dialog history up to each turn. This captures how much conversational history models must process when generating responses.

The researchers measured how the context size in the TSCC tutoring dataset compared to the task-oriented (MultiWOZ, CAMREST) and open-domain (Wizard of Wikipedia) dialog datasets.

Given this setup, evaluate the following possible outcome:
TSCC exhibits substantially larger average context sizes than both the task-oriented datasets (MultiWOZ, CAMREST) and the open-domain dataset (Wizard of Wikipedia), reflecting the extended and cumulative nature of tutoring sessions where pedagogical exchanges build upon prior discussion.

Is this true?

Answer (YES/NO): YES